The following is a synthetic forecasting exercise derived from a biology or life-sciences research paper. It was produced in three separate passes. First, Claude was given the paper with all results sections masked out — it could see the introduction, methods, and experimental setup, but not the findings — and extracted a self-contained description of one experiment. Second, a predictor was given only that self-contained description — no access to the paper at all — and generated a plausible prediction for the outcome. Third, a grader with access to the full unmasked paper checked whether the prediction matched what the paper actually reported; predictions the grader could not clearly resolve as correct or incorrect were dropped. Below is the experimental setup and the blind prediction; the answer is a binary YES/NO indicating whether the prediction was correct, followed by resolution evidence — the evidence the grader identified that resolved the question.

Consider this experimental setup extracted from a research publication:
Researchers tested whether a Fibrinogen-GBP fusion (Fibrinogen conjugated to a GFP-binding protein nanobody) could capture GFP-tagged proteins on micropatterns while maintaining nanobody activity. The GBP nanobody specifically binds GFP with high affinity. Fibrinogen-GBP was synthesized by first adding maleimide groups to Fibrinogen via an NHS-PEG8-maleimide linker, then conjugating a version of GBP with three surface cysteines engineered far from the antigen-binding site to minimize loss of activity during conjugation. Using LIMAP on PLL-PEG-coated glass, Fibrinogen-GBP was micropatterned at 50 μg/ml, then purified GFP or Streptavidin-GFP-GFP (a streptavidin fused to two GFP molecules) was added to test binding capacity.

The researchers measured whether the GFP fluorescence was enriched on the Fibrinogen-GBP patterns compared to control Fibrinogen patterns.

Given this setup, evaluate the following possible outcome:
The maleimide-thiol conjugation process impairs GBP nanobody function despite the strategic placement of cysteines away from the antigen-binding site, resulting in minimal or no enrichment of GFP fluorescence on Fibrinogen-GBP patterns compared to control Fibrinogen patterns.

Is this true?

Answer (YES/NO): NO